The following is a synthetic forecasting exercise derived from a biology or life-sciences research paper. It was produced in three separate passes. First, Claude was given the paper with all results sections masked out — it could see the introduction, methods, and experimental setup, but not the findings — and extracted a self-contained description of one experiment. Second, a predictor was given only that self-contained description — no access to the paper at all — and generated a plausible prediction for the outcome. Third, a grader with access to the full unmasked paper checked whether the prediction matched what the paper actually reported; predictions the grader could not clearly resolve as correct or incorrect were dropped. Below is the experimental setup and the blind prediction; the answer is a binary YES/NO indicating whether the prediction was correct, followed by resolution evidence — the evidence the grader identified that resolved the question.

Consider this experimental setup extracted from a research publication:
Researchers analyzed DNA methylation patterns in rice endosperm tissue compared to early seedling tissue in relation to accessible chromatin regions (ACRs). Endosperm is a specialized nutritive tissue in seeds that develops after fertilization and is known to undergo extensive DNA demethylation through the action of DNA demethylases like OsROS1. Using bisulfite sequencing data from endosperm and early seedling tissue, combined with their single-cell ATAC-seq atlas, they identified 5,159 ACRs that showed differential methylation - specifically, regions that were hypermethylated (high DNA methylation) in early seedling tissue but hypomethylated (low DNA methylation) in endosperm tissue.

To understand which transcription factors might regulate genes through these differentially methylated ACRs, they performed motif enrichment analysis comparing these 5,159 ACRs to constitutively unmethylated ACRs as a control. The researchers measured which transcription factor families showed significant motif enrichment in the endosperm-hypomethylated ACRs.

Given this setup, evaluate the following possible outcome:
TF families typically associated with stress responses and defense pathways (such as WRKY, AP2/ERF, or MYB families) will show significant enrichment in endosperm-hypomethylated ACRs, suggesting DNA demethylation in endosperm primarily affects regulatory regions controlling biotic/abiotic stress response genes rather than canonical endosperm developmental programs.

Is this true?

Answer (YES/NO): NO